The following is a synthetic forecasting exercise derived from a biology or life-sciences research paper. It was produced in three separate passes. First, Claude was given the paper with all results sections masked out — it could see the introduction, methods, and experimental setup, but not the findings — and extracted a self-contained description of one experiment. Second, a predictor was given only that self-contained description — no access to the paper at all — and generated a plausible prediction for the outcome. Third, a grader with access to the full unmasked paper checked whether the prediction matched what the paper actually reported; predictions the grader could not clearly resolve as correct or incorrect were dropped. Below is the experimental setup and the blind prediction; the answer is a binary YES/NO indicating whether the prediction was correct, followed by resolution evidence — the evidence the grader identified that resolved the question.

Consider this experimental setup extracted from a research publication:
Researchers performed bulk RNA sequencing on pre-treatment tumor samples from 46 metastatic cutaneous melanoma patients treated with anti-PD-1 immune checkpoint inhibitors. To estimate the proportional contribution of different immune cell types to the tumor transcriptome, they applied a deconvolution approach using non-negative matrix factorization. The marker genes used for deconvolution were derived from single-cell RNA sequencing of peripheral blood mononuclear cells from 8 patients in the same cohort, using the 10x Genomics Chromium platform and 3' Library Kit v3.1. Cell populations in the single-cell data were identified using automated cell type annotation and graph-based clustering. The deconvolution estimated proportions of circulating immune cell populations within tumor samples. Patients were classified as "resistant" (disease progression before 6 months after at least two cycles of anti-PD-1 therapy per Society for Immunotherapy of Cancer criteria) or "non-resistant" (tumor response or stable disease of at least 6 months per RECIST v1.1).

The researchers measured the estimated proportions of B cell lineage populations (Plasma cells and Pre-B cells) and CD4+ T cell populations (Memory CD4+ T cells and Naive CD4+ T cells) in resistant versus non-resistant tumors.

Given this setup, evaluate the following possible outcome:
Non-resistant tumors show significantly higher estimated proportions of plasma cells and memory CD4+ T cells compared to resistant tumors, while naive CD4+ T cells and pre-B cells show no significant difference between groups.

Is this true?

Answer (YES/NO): NO